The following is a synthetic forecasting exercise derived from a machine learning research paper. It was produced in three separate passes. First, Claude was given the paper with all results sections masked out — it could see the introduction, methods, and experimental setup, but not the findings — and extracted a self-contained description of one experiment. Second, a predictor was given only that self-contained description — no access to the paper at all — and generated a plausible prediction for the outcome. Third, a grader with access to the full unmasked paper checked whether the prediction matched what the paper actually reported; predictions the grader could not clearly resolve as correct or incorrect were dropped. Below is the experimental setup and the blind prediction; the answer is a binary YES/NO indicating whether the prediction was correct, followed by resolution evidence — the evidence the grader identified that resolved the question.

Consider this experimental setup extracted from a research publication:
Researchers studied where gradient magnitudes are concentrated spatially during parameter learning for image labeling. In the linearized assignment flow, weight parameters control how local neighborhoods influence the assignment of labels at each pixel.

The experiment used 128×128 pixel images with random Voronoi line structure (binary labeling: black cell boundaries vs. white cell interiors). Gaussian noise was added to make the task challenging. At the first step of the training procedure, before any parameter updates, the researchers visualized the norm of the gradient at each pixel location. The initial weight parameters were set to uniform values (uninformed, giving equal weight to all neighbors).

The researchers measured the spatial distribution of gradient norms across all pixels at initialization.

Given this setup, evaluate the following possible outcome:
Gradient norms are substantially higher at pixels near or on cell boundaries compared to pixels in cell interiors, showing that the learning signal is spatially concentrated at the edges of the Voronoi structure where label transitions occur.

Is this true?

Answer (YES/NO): YES